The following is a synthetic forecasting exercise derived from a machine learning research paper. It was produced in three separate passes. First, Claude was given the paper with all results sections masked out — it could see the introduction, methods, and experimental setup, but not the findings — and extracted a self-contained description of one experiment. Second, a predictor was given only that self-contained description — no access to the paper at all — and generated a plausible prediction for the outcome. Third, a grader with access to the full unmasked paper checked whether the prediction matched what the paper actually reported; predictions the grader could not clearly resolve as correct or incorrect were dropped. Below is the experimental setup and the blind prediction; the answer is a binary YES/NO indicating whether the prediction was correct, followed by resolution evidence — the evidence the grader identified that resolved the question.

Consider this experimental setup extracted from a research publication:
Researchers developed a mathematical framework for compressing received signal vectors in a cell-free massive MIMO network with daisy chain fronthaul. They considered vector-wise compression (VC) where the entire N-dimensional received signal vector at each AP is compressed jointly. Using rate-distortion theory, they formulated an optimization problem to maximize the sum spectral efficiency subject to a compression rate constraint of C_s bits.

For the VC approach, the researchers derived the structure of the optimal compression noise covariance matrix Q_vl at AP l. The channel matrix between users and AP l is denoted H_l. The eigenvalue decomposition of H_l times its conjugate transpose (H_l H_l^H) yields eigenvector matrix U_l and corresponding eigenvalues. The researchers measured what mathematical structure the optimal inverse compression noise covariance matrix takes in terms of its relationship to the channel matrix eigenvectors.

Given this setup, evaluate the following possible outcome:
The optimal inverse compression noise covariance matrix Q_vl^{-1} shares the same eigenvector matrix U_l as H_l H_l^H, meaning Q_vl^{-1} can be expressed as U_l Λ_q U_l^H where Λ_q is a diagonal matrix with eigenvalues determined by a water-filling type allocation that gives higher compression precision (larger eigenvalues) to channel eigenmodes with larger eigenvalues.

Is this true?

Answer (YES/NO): YES